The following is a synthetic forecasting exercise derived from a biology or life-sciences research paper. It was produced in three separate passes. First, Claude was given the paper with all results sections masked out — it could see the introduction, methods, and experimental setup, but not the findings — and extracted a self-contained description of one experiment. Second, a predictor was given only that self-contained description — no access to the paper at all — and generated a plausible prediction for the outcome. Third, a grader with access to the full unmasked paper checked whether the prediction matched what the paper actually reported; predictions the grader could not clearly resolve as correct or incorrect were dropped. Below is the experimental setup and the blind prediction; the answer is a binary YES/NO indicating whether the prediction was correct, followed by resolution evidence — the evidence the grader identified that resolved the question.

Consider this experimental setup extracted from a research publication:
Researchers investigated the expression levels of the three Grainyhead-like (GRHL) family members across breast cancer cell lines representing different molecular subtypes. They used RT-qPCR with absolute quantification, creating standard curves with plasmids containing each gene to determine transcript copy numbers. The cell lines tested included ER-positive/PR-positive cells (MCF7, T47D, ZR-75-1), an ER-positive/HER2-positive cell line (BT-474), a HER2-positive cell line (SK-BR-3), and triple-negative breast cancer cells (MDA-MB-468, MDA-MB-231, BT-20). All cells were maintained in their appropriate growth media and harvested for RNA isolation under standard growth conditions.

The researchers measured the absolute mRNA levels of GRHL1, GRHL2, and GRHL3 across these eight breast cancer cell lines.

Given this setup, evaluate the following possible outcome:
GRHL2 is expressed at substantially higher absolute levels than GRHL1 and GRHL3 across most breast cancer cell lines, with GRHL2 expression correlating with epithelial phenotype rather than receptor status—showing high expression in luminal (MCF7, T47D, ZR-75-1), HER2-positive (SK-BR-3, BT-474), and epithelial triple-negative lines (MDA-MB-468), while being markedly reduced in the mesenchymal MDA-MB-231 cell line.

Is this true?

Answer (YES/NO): NO